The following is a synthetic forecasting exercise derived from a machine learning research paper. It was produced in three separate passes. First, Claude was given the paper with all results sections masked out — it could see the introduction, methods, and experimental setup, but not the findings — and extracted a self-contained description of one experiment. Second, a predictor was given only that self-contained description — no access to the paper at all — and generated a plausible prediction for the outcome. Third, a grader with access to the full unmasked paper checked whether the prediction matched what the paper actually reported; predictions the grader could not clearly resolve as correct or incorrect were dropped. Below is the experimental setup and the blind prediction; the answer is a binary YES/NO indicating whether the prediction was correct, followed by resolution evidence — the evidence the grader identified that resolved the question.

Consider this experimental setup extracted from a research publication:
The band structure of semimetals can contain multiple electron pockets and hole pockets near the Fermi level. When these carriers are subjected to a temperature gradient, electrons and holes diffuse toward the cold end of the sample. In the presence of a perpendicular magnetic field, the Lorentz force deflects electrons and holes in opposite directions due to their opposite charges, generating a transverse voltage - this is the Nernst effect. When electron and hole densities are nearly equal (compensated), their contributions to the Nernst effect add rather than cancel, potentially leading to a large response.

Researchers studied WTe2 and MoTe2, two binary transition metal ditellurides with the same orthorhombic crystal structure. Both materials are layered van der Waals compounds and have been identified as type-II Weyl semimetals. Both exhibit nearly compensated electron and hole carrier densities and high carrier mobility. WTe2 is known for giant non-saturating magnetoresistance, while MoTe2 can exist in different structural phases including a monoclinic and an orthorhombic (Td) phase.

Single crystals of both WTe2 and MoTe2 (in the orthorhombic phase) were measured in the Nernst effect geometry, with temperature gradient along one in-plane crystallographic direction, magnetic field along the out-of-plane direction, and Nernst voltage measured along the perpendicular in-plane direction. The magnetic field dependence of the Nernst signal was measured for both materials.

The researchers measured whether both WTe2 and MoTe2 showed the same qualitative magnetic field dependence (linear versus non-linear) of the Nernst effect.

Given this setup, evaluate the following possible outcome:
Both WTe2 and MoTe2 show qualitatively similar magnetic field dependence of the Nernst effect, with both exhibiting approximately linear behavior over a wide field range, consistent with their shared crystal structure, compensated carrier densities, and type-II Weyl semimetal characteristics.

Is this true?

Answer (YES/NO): YES